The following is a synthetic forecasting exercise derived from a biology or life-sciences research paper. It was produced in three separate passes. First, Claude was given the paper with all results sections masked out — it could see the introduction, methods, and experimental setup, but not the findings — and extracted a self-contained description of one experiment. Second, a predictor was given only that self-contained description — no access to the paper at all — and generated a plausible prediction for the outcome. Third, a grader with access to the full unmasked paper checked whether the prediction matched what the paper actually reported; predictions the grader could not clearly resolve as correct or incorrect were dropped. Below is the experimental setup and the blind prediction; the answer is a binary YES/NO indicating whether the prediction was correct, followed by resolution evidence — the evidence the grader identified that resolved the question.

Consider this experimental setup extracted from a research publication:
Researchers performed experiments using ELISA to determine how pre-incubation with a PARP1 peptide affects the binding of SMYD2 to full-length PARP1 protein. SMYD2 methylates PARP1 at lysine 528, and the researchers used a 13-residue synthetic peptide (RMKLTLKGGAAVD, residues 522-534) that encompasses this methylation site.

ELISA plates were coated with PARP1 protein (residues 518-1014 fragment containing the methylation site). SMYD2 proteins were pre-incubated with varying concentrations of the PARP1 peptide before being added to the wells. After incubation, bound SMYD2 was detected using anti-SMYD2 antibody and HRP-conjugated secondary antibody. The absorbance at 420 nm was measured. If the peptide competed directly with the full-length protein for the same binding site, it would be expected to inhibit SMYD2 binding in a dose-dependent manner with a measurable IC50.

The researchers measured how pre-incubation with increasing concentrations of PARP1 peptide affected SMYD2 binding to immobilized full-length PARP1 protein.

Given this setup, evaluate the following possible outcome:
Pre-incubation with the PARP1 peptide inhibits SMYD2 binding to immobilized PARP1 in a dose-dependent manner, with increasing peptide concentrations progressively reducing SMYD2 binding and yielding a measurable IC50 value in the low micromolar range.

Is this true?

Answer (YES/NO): NO